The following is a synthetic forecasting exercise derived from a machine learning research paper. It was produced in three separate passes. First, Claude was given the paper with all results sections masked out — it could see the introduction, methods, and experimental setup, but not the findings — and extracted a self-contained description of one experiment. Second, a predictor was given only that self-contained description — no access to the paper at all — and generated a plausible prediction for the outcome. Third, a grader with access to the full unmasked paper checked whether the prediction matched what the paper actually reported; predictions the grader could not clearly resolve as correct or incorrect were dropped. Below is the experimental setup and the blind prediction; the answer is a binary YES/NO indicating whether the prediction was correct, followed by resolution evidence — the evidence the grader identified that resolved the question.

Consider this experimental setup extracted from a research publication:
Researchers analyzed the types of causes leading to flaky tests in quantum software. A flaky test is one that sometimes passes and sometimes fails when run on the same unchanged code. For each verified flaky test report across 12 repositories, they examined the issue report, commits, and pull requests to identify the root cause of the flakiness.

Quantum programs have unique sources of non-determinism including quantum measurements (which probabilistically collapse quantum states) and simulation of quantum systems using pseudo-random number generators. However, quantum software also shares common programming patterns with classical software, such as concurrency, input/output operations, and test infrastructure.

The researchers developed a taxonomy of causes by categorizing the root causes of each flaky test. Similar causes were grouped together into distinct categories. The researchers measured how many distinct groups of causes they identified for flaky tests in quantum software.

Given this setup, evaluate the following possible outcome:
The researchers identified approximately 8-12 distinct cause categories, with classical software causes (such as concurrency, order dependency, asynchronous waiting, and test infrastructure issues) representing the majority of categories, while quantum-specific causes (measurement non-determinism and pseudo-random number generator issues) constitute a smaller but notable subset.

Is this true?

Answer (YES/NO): NO